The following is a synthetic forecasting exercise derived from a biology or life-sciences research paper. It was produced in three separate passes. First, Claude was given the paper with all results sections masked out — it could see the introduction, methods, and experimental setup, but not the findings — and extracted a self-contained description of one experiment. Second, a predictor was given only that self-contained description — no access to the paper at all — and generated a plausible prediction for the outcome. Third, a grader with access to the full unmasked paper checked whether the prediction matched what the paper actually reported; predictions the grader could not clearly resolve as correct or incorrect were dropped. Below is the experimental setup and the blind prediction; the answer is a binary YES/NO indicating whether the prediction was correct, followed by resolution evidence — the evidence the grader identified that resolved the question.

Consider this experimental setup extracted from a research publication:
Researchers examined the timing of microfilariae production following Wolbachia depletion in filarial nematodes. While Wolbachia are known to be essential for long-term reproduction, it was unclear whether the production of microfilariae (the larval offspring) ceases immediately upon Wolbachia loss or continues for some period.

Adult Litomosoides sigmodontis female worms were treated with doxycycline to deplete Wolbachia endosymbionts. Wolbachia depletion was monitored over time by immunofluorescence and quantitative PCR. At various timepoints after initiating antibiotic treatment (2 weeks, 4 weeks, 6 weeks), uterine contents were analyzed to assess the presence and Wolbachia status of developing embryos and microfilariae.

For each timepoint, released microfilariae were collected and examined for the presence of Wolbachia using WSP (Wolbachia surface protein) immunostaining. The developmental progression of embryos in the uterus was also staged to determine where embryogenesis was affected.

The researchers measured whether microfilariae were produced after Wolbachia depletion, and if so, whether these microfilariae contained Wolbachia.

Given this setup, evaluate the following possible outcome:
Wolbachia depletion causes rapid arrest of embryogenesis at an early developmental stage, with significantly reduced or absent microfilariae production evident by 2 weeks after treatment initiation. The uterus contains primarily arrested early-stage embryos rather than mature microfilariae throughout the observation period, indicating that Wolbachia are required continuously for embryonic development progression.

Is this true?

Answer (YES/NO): NO